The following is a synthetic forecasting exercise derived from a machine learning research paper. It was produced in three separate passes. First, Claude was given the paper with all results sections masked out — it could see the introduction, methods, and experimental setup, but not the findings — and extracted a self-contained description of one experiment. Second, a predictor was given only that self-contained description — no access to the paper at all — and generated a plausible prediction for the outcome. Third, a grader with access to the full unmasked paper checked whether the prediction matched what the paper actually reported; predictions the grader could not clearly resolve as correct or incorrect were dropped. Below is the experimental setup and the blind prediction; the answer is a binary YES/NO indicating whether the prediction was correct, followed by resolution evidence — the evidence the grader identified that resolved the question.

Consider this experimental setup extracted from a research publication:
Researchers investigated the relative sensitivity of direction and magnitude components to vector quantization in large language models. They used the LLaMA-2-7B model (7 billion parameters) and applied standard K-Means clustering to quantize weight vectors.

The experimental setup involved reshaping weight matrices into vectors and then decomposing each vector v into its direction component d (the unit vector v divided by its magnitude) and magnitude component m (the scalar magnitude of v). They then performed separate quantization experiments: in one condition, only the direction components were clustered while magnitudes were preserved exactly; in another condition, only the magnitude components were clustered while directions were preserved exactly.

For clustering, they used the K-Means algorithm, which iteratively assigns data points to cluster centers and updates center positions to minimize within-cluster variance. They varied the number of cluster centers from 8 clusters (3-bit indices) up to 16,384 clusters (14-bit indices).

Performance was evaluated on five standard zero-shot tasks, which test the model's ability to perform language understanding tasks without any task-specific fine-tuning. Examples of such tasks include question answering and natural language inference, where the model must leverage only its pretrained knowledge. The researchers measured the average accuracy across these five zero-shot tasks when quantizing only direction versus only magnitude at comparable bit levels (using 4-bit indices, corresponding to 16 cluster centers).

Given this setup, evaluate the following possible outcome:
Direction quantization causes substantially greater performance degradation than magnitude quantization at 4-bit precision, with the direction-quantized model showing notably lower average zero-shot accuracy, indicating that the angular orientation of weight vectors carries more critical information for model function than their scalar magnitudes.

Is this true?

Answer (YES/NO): YES